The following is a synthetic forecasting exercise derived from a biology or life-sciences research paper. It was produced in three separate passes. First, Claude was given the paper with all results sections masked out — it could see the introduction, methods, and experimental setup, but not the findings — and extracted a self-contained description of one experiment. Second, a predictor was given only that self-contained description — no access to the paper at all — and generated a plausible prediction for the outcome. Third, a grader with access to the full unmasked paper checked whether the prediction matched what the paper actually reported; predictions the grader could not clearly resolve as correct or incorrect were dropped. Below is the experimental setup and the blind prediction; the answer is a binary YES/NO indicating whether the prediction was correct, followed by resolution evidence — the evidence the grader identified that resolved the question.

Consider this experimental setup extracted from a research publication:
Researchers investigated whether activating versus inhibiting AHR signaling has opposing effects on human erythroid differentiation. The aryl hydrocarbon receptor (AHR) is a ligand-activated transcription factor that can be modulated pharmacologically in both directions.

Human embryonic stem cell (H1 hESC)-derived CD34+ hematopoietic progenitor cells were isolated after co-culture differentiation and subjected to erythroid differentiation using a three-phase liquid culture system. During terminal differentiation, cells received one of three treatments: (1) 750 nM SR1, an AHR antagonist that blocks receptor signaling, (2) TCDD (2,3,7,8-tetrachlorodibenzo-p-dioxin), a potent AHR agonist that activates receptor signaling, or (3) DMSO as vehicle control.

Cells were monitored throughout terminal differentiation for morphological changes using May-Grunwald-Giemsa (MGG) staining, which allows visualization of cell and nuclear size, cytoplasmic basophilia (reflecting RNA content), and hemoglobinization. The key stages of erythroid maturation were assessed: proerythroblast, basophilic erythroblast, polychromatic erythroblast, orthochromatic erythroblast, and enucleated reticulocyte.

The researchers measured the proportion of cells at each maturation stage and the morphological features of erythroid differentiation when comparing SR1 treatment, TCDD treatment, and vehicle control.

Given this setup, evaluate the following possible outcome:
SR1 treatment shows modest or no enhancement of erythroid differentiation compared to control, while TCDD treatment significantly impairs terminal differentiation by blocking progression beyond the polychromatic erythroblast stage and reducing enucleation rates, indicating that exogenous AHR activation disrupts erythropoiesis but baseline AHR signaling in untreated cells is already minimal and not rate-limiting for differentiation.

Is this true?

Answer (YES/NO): NO